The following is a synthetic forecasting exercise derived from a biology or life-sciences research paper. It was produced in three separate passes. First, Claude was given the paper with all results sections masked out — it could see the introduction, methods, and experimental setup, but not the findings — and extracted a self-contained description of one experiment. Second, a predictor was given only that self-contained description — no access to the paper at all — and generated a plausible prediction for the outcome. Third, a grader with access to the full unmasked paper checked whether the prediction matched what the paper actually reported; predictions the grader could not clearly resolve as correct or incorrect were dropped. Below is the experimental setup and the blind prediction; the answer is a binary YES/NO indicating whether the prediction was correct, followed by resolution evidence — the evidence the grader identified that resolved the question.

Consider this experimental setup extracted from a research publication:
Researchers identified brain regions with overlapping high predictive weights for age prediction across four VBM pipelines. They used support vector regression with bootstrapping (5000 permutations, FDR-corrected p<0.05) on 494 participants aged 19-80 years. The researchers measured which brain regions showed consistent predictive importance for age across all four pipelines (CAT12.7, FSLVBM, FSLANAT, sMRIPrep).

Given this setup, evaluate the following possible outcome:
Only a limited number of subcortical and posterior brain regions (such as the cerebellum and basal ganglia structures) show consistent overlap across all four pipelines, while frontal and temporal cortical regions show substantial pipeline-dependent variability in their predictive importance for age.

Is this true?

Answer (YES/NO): NO